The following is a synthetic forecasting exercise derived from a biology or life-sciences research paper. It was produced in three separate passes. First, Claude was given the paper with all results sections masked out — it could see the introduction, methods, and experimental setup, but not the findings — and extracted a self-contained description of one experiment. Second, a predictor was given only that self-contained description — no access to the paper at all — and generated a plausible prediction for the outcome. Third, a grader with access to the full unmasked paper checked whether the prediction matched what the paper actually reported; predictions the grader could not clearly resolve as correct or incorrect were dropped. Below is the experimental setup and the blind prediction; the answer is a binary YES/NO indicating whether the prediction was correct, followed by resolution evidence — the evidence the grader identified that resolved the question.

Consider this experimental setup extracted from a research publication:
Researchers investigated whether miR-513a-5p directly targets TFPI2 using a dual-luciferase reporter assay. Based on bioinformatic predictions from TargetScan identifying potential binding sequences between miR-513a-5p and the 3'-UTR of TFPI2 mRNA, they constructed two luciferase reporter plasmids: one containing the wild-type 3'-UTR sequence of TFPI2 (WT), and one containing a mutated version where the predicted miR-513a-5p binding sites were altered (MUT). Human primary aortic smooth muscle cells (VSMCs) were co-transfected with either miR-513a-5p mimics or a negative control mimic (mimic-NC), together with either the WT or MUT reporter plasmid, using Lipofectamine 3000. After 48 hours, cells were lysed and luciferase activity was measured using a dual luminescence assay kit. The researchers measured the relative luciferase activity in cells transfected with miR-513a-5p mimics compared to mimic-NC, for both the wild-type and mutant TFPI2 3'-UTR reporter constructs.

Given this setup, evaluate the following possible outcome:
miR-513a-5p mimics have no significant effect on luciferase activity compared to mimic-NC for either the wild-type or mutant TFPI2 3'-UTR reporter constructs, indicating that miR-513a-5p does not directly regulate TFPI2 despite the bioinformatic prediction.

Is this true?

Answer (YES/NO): NO